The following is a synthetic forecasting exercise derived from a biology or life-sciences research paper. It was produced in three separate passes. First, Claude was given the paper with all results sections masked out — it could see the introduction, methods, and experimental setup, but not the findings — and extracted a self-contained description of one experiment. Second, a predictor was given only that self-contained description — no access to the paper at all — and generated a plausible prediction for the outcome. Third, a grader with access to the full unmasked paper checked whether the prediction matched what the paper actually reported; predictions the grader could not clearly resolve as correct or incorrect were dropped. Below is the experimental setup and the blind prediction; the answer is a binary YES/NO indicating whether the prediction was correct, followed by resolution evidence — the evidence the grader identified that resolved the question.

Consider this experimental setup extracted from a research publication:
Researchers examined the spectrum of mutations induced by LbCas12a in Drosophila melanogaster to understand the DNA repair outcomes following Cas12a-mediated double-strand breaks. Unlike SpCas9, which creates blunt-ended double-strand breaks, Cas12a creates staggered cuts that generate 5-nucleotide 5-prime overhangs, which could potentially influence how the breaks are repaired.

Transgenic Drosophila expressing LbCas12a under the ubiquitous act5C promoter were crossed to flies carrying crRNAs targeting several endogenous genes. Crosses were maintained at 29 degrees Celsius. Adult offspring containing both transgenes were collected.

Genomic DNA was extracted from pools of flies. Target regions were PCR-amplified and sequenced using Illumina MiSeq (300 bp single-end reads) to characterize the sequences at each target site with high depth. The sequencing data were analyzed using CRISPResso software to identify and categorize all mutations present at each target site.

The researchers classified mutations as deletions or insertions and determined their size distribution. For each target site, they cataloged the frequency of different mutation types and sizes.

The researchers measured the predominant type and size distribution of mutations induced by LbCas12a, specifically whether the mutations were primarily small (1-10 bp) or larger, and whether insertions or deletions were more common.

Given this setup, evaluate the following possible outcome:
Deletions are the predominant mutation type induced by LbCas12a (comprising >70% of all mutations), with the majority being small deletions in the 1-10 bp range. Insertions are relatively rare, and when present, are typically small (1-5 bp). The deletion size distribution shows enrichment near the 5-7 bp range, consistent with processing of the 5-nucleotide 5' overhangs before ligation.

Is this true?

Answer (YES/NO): NO